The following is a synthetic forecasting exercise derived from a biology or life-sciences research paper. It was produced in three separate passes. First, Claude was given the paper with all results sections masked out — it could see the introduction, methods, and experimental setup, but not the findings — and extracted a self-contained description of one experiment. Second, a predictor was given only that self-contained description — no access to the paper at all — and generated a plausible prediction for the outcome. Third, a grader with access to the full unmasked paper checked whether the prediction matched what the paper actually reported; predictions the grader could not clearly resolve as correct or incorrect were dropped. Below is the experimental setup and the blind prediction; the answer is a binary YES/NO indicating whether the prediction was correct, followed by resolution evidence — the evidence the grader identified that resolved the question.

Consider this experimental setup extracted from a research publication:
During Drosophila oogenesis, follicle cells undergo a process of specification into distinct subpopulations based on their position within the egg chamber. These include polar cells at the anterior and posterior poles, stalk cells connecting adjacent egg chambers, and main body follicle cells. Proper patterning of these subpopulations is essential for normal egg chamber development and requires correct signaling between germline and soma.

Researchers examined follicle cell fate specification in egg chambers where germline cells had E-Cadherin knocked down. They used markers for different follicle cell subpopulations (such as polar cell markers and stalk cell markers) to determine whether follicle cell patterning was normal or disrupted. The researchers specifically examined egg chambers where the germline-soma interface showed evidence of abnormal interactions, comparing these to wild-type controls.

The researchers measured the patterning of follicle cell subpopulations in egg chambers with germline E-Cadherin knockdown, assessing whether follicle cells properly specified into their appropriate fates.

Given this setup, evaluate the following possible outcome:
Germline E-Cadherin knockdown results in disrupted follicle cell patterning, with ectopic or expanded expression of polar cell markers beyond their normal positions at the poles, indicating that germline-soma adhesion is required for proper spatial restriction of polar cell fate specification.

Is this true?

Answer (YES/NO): NO